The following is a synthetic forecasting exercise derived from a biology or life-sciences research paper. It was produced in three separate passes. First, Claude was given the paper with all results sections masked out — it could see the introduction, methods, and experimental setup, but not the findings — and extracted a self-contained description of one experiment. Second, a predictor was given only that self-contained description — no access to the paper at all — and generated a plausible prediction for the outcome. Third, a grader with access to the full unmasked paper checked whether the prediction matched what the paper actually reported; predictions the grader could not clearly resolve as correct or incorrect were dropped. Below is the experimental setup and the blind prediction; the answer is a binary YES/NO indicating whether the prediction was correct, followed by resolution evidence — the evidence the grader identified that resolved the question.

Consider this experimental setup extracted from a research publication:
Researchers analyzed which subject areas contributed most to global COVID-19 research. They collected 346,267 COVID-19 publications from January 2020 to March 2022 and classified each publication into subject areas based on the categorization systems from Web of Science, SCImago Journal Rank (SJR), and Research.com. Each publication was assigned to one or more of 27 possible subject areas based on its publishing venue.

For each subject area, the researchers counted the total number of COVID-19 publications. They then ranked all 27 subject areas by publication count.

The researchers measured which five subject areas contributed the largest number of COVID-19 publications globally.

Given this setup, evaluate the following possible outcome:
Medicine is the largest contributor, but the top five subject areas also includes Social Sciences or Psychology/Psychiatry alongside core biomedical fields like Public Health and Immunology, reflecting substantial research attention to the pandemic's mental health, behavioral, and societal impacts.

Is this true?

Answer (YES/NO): NO